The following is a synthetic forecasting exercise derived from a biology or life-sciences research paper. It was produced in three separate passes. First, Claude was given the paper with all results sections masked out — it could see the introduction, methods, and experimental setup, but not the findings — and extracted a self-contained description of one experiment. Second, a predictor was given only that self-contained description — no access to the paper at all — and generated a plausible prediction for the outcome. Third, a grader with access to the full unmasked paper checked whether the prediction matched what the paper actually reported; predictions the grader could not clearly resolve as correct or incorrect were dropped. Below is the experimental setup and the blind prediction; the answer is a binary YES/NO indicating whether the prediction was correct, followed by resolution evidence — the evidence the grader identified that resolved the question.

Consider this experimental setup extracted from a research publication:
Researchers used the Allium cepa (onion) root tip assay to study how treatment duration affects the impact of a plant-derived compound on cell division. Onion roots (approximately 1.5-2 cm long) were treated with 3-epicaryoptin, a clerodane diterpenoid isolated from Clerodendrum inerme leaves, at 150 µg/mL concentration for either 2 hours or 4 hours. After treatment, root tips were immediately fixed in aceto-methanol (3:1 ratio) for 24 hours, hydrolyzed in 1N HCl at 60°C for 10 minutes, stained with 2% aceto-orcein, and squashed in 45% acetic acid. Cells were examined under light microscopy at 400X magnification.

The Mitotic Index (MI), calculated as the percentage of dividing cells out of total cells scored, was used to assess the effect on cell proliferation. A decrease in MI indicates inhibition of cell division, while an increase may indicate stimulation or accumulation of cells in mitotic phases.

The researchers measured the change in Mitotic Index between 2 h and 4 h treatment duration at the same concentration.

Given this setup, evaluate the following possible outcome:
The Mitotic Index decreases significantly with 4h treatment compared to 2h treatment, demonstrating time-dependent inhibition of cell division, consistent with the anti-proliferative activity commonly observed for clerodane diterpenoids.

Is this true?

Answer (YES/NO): NO